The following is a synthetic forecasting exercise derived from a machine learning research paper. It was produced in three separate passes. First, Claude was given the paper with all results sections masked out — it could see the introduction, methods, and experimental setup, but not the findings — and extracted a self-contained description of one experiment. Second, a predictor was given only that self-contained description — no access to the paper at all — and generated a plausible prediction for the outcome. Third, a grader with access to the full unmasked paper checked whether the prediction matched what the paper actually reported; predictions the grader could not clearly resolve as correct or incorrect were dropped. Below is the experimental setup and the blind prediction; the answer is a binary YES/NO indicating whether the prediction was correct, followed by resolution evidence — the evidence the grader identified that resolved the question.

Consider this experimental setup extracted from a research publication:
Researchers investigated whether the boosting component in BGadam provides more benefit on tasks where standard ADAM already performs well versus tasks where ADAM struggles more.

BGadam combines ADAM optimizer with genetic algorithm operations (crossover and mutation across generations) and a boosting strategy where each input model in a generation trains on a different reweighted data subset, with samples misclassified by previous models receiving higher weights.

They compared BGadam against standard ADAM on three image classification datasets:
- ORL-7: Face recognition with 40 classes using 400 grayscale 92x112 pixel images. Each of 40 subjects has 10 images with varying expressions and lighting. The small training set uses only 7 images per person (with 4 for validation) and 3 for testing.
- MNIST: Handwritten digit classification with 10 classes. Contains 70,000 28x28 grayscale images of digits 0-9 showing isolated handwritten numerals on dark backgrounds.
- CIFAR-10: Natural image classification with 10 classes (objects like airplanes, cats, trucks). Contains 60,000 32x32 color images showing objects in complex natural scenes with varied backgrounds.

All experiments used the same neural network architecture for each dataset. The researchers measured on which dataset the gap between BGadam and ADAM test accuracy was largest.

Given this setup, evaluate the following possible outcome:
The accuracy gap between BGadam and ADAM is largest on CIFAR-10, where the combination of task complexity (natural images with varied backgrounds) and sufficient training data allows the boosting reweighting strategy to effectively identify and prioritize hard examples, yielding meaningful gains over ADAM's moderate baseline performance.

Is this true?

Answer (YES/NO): YES